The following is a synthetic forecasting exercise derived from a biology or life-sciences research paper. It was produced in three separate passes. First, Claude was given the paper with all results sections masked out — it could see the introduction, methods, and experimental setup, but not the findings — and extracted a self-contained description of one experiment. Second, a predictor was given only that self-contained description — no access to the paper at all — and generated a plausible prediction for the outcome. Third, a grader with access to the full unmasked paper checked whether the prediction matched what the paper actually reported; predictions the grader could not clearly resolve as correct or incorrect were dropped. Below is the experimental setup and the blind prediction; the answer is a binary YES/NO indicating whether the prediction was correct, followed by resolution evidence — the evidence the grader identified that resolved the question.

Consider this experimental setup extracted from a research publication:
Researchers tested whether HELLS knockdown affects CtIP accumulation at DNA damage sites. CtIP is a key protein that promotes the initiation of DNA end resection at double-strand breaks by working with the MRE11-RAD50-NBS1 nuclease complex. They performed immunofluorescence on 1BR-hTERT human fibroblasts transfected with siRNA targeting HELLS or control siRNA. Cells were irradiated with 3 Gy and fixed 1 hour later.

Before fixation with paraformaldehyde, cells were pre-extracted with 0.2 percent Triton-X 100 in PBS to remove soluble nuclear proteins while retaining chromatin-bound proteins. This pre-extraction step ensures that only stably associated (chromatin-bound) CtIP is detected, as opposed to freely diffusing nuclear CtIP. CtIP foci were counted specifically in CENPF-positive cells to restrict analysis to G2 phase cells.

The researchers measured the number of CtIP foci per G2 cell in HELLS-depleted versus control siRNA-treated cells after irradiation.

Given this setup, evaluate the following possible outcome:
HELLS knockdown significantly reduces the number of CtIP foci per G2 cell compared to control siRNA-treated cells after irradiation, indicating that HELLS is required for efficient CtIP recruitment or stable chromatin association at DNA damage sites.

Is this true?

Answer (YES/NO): YES